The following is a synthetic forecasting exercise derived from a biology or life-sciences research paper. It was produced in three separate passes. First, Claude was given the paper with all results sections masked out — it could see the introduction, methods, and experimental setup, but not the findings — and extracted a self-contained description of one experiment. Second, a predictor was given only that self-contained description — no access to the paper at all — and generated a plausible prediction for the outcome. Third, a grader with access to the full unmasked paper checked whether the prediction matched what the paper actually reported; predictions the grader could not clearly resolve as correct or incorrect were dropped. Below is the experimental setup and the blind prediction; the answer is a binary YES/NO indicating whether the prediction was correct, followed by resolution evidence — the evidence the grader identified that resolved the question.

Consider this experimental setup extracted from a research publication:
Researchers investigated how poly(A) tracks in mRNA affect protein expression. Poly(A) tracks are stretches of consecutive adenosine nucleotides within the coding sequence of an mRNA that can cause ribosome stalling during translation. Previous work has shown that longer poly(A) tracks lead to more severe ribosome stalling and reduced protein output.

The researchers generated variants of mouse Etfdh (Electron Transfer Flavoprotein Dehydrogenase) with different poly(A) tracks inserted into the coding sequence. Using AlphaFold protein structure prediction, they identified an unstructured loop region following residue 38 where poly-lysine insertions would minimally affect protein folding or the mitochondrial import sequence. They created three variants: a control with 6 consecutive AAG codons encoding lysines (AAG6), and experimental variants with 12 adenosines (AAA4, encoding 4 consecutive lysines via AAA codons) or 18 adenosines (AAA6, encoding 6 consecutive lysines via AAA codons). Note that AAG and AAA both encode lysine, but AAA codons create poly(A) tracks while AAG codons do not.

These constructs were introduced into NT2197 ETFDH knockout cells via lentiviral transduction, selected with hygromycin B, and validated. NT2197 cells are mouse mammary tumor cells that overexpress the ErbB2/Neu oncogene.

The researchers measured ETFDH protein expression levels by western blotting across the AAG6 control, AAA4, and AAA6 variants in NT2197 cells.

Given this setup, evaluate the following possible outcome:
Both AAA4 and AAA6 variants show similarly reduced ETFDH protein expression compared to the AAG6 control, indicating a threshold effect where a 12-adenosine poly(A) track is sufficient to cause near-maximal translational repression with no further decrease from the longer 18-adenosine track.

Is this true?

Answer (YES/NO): NO